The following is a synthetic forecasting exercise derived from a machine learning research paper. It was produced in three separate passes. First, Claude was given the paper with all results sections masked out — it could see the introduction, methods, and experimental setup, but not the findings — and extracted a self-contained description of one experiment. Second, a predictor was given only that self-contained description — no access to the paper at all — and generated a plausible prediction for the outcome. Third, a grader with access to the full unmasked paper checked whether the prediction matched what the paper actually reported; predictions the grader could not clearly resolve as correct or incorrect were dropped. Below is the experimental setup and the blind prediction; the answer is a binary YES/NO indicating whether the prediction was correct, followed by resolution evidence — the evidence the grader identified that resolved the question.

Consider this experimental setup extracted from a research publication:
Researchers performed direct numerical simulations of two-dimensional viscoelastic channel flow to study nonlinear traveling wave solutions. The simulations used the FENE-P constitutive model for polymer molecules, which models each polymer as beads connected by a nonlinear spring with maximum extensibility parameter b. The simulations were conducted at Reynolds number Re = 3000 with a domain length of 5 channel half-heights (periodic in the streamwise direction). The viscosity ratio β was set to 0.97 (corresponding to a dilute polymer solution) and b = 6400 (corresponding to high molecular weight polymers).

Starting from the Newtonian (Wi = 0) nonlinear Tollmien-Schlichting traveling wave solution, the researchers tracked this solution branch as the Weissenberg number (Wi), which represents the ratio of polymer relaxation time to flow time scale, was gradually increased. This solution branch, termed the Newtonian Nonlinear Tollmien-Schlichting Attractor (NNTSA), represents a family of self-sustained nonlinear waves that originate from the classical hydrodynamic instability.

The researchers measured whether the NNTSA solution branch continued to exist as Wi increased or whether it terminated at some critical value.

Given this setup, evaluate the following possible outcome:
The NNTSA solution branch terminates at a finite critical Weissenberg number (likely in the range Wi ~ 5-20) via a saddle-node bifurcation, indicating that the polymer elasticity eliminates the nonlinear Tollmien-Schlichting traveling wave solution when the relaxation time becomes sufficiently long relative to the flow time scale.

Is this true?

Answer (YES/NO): NO